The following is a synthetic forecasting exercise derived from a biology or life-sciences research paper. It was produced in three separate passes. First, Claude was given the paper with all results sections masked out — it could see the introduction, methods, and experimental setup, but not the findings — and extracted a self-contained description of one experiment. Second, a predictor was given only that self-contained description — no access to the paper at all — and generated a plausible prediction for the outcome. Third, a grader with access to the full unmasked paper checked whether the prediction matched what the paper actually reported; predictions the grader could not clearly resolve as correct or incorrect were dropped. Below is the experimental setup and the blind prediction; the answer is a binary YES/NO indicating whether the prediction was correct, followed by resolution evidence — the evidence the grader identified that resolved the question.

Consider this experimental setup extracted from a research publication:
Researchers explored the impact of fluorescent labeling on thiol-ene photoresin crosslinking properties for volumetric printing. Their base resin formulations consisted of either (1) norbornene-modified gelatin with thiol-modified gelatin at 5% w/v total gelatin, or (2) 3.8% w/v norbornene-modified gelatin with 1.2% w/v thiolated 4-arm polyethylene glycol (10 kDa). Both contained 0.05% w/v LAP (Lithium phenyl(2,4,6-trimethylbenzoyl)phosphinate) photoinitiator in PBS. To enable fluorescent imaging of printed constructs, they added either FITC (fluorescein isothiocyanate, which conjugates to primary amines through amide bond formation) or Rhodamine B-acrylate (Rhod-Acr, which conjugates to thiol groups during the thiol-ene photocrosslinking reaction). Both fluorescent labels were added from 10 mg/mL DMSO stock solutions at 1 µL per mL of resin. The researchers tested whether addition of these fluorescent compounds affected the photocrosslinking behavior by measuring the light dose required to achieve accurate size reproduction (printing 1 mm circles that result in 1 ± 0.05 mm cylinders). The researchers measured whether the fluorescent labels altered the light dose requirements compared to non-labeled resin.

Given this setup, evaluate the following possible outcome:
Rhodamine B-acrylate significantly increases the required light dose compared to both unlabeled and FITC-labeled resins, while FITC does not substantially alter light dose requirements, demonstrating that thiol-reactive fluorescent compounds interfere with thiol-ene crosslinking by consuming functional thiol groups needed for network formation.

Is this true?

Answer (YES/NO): NO